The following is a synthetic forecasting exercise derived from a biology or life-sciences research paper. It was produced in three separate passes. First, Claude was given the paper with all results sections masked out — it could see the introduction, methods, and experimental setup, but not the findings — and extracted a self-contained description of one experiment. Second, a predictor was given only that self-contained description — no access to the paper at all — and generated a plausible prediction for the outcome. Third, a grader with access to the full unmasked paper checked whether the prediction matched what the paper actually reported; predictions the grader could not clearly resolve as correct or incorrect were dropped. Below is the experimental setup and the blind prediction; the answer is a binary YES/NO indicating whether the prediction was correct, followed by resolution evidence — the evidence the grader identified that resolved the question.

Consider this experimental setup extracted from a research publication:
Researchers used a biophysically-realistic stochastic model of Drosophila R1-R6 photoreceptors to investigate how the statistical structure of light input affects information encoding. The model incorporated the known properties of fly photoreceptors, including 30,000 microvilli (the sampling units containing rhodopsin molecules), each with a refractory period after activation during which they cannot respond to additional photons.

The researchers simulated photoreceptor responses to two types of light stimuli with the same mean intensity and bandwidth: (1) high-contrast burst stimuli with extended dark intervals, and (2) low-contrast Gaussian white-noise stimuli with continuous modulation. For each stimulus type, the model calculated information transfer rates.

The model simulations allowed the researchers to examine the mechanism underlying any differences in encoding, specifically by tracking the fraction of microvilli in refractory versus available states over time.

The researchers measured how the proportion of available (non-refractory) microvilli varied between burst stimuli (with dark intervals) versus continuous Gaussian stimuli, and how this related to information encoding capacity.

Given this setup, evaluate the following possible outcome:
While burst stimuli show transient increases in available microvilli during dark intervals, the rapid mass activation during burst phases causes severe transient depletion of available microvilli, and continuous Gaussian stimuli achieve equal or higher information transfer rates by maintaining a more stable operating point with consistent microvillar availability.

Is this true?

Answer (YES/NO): NO